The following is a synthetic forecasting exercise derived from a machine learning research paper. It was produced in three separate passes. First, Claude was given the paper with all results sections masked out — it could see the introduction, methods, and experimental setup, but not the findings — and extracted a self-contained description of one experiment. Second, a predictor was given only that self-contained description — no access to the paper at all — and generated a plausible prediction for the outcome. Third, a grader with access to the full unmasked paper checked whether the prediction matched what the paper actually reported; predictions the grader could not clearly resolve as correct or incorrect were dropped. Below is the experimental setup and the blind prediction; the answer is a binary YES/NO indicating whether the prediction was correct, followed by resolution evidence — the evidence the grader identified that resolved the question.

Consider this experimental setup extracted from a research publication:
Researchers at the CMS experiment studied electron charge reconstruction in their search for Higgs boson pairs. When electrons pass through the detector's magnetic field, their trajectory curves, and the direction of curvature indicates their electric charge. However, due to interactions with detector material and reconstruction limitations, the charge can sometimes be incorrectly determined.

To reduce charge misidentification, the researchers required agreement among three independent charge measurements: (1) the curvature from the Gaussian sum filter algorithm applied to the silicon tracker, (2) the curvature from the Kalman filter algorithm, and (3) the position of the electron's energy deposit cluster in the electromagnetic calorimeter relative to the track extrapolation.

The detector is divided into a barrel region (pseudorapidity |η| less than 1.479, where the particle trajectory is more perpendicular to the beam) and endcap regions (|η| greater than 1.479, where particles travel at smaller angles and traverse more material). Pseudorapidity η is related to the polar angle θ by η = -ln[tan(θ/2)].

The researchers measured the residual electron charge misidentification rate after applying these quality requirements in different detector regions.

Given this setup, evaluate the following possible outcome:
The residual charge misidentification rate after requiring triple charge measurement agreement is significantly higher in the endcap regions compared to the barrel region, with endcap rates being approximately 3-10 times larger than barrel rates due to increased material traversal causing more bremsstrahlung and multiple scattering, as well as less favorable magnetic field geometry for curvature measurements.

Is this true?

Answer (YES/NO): YES